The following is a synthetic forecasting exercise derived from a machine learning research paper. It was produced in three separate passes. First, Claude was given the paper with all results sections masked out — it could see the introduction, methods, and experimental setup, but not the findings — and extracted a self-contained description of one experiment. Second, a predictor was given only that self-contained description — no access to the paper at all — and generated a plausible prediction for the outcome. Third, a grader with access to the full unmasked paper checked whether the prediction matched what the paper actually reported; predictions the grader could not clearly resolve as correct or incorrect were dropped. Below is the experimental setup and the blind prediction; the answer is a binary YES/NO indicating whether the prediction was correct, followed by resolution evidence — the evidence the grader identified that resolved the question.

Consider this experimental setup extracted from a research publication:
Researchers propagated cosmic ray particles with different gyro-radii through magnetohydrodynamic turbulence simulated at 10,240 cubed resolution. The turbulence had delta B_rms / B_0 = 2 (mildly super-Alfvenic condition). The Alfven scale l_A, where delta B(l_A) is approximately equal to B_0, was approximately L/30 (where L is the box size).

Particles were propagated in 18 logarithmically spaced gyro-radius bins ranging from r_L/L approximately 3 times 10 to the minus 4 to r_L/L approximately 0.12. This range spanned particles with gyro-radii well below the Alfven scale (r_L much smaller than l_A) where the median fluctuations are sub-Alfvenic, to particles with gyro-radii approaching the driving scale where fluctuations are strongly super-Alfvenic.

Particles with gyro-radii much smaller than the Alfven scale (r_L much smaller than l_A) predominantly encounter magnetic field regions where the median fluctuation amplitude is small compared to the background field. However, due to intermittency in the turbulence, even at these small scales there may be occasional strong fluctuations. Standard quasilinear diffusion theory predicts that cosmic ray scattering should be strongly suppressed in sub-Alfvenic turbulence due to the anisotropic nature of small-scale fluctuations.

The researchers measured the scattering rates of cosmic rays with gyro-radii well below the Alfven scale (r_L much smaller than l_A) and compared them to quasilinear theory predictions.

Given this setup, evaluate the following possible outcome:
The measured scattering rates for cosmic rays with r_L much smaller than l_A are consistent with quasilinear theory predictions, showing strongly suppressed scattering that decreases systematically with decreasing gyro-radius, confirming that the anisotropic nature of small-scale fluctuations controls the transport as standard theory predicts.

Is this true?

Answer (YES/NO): NO